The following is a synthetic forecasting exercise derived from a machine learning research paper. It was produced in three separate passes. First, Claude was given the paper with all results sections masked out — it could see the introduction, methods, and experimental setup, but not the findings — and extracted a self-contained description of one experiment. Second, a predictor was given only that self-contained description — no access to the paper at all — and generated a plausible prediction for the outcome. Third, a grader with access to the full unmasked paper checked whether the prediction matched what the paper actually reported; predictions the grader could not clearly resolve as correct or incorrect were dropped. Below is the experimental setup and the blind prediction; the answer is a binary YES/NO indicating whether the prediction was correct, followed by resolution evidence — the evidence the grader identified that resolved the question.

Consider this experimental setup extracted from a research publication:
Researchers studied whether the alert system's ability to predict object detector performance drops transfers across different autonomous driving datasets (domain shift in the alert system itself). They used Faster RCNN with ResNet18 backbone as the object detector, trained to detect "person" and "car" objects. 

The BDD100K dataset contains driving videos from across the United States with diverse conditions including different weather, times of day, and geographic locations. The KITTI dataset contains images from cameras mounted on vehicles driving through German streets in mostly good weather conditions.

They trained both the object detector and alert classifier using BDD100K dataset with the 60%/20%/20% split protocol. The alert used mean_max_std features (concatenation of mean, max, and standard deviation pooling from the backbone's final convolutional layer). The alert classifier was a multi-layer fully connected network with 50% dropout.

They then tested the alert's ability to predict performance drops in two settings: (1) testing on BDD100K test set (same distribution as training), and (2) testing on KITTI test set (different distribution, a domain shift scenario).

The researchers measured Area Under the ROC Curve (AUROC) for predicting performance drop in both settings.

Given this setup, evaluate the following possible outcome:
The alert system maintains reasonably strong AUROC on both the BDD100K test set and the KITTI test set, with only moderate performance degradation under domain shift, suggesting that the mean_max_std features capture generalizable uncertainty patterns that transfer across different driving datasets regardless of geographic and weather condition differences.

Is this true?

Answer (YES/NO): YES